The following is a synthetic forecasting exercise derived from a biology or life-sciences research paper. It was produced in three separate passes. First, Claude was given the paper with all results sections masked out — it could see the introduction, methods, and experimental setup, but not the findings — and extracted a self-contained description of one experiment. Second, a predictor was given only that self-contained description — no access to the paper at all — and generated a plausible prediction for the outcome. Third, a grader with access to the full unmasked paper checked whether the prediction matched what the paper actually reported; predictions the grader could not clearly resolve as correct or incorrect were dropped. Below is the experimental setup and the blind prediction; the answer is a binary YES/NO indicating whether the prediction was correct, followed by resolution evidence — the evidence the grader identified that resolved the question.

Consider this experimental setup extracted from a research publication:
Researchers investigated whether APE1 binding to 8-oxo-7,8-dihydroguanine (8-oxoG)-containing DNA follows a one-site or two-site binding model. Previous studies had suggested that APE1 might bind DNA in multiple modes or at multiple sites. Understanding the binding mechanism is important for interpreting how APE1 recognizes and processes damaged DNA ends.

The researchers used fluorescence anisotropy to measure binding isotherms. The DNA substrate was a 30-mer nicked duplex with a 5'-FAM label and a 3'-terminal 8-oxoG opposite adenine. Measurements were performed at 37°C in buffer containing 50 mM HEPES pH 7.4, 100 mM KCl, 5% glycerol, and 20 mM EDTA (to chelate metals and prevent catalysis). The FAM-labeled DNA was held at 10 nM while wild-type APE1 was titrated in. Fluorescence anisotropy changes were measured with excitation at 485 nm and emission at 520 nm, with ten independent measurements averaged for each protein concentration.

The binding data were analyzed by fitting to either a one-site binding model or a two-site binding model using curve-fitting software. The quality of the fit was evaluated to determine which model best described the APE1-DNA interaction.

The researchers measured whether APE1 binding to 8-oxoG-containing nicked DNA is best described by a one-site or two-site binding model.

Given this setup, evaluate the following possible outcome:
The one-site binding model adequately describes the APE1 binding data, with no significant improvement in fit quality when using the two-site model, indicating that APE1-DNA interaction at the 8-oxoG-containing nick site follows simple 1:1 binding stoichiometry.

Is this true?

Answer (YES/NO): YES